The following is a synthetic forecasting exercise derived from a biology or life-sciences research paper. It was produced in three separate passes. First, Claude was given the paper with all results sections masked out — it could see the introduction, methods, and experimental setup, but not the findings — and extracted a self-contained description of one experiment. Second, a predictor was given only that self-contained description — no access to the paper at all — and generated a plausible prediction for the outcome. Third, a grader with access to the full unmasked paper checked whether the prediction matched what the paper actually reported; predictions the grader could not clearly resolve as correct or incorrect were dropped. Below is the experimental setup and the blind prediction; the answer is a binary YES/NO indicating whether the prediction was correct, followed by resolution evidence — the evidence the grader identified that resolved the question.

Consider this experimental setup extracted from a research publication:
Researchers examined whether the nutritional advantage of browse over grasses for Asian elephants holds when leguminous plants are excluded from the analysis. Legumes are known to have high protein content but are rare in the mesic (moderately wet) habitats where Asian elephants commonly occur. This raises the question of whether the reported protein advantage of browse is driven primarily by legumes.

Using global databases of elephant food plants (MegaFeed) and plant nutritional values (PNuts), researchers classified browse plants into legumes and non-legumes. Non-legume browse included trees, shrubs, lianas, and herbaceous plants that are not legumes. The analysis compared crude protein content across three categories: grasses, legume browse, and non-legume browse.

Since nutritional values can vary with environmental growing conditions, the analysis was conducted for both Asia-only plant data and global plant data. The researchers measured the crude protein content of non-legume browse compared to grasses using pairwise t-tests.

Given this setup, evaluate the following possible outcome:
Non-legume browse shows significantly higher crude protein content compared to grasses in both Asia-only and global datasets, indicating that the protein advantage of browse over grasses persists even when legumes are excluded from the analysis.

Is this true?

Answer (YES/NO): NO